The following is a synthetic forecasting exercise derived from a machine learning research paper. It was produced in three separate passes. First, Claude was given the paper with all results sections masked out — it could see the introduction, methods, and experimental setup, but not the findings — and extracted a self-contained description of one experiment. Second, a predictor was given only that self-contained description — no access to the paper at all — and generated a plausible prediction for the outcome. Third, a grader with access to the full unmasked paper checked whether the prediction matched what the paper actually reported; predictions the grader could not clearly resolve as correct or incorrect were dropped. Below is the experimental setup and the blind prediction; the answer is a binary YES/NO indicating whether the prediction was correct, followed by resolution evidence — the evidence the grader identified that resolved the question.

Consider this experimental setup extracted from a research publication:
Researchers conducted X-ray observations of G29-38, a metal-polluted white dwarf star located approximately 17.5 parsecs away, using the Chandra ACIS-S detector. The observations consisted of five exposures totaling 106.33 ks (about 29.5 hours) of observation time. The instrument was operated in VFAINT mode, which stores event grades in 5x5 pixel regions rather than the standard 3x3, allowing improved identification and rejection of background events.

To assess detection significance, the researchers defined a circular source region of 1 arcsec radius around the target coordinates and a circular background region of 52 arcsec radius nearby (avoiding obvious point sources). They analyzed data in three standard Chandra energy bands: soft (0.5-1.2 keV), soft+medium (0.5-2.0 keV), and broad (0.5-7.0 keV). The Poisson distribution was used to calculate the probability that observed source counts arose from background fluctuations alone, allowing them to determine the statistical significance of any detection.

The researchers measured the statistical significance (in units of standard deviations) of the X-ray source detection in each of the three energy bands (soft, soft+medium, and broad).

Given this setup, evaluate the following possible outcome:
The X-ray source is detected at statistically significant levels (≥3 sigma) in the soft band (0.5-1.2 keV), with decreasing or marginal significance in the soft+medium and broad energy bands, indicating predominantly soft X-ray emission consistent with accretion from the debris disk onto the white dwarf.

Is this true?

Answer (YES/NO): NO